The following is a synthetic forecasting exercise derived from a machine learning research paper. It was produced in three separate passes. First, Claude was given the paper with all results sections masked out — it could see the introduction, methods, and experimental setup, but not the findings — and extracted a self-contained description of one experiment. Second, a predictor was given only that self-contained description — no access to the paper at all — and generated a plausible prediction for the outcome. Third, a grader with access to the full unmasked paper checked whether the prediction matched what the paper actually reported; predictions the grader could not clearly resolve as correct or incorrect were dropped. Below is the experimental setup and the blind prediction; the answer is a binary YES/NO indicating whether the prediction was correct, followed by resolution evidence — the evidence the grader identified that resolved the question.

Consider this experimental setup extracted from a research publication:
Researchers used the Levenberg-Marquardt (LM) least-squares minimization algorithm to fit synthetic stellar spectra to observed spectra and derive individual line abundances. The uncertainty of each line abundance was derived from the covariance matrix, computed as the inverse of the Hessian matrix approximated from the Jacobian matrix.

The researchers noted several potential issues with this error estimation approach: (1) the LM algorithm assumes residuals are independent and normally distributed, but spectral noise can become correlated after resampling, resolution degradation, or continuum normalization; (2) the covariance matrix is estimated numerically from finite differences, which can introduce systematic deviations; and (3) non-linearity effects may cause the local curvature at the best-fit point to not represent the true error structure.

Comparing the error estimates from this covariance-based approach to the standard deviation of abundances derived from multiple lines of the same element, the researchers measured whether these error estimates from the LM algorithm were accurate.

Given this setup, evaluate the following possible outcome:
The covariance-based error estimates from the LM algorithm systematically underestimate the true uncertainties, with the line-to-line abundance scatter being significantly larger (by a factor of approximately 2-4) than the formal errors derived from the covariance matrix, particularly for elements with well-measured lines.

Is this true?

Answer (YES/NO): NO